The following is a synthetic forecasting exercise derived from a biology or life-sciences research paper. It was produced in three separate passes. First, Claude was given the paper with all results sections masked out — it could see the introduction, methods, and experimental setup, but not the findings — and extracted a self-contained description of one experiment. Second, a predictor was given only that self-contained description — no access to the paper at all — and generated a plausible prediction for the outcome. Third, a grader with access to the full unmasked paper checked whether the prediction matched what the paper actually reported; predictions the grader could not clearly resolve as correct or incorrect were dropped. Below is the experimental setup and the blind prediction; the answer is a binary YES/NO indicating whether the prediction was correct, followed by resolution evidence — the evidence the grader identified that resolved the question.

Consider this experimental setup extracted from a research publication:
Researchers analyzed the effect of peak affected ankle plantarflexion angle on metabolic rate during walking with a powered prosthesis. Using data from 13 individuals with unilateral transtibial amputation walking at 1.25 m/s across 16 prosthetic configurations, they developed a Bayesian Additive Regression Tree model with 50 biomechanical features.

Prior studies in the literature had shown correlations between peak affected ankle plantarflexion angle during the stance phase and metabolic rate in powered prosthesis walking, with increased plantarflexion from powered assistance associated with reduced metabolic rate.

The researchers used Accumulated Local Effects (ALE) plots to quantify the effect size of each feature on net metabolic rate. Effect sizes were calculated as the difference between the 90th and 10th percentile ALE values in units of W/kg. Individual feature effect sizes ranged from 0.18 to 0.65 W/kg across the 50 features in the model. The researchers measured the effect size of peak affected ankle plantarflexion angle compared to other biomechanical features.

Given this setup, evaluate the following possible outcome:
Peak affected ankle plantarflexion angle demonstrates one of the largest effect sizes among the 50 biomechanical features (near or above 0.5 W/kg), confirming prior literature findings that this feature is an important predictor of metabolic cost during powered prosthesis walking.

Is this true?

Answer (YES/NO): NO